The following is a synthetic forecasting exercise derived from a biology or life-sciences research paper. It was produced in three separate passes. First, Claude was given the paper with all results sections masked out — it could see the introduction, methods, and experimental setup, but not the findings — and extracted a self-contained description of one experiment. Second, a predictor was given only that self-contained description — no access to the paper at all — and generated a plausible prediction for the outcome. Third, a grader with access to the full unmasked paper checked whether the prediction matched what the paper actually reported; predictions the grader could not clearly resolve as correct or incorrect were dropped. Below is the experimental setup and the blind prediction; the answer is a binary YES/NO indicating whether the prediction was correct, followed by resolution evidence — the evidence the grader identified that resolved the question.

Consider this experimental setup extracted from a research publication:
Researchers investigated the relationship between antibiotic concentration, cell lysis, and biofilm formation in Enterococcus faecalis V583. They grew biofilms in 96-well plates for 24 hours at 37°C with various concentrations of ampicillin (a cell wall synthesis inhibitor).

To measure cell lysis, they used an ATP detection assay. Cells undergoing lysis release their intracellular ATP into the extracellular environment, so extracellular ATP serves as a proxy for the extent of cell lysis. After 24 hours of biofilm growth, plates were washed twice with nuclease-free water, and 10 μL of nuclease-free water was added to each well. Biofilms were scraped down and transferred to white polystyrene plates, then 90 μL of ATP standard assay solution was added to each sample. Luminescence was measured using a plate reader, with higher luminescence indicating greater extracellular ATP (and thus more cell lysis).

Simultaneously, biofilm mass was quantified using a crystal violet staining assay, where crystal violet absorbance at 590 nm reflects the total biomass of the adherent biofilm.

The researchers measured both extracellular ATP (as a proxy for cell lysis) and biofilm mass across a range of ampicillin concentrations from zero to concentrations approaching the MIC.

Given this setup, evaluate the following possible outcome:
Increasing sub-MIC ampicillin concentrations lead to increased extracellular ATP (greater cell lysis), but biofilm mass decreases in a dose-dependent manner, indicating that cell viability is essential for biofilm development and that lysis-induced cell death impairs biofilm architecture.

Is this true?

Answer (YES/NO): NO